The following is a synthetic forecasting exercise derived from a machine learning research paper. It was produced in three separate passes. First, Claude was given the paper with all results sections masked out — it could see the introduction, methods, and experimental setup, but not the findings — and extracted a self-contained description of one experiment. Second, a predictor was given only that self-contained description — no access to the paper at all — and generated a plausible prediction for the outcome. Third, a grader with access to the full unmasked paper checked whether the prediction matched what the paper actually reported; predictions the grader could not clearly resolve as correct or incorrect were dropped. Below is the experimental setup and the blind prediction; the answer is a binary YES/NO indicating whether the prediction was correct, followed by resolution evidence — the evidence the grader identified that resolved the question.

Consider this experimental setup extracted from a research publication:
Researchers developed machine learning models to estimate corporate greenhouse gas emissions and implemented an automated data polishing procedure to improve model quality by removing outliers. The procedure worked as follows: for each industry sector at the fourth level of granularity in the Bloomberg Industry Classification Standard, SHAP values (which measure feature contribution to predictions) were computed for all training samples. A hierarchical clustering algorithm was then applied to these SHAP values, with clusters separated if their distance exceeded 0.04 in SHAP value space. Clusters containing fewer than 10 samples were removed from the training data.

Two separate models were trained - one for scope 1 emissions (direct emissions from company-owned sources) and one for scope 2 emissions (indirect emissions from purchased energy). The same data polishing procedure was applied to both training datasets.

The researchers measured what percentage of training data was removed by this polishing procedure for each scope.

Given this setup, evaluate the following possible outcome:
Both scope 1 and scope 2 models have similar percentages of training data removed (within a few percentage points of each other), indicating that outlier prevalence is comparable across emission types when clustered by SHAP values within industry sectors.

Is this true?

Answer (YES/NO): NO